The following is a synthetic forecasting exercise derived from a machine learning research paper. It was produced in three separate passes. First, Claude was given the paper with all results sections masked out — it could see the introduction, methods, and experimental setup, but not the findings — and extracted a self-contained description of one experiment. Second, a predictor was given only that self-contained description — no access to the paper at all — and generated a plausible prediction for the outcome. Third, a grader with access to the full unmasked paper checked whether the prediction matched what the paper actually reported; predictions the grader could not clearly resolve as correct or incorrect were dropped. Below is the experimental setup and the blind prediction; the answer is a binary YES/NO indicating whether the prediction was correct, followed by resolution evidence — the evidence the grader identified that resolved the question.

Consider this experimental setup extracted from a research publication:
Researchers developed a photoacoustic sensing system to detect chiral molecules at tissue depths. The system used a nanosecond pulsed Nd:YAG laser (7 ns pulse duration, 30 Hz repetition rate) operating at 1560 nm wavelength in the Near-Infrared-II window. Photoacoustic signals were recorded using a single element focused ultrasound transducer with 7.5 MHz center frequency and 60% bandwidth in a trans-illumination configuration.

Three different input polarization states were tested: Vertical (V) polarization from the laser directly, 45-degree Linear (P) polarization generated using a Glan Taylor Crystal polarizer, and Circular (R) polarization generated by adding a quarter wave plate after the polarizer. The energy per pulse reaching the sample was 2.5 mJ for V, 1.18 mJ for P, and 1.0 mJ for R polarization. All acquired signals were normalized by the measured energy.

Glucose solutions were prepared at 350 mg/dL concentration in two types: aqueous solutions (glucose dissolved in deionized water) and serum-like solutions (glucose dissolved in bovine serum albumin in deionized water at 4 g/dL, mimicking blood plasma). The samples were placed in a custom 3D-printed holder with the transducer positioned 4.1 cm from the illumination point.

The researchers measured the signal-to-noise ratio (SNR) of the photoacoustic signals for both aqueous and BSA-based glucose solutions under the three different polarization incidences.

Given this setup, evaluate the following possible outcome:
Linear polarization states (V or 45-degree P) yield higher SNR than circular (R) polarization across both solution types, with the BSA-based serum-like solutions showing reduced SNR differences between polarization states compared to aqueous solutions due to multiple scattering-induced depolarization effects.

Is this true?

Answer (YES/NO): NO